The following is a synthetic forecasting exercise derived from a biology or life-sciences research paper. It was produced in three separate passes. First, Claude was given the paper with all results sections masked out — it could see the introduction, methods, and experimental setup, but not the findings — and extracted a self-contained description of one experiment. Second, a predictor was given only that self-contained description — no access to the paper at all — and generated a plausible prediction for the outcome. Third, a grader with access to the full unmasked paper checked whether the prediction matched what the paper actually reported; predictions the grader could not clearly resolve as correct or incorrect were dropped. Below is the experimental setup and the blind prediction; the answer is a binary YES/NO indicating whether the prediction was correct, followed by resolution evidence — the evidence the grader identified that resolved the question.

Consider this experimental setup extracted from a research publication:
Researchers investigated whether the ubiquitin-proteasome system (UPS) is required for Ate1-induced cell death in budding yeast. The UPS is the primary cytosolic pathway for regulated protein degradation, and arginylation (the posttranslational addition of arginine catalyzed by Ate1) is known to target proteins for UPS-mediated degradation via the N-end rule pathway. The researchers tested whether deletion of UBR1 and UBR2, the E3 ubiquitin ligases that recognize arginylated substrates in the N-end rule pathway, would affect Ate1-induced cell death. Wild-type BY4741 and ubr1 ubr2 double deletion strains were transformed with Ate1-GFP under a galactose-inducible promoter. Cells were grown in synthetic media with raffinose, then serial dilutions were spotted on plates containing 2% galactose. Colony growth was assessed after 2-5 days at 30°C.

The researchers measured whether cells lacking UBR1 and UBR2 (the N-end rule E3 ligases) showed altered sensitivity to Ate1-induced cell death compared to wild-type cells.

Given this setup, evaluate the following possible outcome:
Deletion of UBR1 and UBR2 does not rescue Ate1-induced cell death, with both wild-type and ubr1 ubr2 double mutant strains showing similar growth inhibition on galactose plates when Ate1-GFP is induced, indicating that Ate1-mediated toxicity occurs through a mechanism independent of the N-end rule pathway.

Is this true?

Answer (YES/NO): YES